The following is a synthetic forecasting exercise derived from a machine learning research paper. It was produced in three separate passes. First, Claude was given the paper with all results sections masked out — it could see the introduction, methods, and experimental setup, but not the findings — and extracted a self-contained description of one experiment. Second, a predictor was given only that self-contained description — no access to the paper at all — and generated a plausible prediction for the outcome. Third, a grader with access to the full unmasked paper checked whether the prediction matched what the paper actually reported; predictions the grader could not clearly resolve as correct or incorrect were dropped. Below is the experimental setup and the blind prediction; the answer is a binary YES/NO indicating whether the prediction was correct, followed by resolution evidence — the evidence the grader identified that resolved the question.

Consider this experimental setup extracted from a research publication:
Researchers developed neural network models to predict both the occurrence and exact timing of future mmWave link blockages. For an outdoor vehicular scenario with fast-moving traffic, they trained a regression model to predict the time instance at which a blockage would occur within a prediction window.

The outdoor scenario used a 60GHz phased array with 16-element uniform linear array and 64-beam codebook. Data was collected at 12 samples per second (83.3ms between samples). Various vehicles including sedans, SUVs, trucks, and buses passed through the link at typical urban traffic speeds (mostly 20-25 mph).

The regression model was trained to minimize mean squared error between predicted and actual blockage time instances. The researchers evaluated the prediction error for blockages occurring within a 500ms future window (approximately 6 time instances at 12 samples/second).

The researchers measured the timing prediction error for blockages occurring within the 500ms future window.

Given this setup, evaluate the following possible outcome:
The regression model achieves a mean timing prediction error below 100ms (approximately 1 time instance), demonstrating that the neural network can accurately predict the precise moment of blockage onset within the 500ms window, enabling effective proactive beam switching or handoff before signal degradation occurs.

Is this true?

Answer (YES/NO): YES